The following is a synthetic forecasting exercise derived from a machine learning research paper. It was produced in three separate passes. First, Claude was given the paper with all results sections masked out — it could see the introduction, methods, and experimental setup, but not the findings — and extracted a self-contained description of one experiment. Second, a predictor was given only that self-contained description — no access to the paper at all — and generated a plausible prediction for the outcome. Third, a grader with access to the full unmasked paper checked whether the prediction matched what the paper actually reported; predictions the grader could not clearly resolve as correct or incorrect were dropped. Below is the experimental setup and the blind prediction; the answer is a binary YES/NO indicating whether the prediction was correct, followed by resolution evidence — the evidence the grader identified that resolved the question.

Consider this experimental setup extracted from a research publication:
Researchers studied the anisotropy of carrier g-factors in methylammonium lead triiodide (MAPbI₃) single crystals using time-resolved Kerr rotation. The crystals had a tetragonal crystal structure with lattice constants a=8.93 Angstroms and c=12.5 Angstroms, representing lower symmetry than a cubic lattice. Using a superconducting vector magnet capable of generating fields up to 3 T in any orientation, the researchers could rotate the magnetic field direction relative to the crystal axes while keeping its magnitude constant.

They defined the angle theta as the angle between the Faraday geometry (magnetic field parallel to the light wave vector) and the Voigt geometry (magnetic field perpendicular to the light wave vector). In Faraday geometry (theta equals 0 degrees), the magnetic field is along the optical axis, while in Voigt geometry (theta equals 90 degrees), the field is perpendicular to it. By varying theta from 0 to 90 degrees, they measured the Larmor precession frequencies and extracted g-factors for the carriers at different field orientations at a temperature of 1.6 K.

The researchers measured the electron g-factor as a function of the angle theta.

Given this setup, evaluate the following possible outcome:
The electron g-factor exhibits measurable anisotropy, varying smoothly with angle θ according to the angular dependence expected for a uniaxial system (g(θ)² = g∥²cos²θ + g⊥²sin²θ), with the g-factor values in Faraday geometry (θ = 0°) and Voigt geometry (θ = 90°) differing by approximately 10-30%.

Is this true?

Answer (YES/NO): NO